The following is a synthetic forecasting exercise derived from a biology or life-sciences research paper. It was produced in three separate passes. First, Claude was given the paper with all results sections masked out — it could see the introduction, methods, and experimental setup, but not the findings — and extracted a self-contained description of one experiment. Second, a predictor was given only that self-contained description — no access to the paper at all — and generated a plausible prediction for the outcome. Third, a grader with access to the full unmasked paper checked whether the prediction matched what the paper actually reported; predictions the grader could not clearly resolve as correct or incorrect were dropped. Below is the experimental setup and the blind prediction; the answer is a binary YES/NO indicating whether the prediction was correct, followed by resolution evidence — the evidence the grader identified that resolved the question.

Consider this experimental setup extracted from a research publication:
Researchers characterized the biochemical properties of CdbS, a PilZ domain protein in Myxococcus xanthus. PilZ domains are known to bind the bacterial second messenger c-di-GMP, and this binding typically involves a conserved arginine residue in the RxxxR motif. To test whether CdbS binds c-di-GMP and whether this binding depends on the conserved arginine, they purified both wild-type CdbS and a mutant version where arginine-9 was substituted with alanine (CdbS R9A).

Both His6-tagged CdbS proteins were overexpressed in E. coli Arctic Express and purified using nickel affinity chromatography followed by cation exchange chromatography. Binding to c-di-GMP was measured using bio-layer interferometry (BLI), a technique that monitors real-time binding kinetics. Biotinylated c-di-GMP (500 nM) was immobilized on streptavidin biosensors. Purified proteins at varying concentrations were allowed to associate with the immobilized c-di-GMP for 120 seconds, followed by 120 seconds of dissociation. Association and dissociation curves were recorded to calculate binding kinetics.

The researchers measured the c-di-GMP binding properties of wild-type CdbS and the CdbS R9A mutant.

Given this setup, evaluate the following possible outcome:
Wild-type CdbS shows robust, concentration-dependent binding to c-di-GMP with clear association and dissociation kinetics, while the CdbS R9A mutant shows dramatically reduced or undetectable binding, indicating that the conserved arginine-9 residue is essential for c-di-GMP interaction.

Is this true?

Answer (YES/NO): YES